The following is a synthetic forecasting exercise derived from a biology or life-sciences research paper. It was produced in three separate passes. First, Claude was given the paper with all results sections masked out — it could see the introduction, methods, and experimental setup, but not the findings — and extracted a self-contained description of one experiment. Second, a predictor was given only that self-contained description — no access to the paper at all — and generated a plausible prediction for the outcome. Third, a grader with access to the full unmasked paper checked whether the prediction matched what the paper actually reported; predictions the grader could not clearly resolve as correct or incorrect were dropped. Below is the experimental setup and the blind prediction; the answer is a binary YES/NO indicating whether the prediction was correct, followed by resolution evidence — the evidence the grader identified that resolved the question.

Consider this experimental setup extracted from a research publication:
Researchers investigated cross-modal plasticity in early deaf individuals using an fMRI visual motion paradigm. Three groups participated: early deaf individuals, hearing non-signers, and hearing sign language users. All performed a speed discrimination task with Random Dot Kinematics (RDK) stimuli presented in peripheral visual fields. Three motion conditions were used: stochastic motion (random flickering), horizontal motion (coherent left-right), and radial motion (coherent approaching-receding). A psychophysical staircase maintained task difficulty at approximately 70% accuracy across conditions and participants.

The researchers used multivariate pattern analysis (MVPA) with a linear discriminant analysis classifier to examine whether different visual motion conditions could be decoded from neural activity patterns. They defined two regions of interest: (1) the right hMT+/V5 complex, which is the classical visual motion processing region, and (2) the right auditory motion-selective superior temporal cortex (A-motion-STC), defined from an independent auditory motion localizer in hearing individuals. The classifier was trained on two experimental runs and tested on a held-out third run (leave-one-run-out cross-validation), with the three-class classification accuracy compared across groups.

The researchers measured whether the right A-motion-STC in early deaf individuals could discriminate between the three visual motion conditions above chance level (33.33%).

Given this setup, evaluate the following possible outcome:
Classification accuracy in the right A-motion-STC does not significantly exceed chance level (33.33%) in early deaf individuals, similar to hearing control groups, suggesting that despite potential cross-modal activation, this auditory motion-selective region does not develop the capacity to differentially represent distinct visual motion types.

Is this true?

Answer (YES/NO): NO